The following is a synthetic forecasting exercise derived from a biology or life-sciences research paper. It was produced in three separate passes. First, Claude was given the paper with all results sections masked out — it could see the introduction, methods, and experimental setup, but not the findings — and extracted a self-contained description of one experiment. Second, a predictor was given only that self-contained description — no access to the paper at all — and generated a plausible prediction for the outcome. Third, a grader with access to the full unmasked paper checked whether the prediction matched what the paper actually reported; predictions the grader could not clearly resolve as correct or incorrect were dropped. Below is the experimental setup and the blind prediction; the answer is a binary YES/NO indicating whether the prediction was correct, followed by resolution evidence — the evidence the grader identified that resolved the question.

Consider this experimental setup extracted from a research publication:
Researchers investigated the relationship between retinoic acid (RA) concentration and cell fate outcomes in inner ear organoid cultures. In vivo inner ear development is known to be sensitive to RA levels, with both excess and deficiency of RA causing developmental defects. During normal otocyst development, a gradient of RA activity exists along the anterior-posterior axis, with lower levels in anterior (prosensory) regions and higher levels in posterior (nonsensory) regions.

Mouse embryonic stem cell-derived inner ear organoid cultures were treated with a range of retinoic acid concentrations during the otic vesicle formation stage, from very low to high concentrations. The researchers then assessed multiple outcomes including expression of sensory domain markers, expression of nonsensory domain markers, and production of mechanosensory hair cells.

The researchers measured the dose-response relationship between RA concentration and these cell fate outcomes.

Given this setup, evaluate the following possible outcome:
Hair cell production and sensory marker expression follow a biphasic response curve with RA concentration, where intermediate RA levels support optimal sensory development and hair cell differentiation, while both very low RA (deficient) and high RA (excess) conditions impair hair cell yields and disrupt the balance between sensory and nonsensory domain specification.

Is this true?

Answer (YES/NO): NO